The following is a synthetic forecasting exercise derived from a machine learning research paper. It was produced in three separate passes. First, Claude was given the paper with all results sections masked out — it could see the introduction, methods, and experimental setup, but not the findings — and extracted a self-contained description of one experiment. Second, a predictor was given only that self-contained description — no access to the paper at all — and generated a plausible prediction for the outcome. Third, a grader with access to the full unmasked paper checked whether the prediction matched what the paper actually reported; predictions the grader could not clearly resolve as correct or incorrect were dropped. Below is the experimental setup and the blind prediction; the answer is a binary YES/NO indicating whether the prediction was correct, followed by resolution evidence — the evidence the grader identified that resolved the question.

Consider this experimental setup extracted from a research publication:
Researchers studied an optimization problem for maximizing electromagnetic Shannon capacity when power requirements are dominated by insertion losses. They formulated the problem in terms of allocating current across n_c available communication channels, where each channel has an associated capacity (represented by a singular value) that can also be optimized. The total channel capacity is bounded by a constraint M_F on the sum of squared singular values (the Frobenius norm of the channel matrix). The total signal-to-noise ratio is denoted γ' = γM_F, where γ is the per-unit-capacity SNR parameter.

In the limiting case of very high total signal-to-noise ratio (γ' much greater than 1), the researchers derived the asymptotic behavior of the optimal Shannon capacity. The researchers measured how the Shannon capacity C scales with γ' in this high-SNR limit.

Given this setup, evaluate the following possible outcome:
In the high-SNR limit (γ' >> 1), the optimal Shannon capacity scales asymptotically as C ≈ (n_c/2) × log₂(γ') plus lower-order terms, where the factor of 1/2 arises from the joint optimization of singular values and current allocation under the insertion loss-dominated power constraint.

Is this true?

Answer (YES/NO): NO